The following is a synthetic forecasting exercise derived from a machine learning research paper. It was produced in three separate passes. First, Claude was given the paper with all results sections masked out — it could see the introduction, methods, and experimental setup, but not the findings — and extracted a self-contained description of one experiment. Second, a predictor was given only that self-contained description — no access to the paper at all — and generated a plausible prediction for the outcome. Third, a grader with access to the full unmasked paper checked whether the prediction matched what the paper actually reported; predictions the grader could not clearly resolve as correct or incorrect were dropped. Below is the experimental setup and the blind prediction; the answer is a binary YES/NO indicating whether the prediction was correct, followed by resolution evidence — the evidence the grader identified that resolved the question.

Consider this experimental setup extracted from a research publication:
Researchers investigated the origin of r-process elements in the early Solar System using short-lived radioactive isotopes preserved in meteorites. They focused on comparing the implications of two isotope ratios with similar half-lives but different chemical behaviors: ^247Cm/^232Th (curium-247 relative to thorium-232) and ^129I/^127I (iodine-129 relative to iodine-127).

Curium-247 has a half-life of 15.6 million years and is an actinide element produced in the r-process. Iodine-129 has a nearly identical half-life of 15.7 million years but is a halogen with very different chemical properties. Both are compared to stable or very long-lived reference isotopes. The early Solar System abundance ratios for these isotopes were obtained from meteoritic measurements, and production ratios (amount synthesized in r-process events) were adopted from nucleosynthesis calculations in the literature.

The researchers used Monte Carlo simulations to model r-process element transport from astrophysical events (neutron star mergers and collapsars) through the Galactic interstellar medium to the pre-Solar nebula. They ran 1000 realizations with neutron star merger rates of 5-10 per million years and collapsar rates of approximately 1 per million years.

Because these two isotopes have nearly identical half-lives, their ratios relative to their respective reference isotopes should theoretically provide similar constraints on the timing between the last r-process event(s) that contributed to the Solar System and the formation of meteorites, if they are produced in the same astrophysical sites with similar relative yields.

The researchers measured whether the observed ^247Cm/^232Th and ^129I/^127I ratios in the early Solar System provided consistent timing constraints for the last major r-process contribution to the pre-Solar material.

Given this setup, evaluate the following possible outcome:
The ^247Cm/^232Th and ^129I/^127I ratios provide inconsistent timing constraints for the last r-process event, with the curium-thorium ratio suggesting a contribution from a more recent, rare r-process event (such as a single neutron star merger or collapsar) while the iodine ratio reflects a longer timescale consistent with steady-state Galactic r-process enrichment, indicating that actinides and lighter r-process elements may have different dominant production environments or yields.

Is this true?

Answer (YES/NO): NO